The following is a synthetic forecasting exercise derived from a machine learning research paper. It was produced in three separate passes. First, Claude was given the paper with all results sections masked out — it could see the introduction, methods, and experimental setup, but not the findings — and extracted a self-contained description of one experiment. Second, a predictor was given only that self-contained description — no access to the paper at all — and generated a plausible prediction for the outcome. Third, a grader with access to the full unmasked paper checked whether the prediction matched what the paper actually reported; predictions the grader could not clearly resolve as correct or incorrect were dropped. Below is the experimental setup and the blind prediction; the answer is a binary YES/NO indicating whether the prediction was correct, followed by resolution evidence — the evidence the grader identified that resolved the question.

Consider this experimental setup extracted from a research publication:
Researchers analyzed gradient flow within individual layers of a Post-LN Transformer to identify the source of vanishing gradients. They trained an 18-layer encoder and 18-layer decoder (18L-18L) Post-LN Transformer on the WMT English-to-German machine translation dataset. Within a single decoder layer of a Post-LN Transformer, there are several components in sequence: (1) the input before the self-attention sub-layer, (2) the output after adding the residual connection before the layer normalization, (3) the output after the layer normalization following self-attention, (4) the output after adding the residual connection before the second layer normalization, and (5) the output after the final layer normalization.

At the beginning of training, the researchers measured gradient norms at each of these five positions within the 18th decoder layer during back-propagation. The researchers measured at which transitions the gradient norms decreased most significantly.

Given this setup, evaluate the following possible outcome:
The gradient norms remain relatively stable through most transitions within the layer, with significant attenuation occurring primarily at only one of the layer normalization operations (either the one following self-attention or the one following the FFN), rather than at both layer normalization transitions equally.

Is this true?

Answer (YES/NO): NO